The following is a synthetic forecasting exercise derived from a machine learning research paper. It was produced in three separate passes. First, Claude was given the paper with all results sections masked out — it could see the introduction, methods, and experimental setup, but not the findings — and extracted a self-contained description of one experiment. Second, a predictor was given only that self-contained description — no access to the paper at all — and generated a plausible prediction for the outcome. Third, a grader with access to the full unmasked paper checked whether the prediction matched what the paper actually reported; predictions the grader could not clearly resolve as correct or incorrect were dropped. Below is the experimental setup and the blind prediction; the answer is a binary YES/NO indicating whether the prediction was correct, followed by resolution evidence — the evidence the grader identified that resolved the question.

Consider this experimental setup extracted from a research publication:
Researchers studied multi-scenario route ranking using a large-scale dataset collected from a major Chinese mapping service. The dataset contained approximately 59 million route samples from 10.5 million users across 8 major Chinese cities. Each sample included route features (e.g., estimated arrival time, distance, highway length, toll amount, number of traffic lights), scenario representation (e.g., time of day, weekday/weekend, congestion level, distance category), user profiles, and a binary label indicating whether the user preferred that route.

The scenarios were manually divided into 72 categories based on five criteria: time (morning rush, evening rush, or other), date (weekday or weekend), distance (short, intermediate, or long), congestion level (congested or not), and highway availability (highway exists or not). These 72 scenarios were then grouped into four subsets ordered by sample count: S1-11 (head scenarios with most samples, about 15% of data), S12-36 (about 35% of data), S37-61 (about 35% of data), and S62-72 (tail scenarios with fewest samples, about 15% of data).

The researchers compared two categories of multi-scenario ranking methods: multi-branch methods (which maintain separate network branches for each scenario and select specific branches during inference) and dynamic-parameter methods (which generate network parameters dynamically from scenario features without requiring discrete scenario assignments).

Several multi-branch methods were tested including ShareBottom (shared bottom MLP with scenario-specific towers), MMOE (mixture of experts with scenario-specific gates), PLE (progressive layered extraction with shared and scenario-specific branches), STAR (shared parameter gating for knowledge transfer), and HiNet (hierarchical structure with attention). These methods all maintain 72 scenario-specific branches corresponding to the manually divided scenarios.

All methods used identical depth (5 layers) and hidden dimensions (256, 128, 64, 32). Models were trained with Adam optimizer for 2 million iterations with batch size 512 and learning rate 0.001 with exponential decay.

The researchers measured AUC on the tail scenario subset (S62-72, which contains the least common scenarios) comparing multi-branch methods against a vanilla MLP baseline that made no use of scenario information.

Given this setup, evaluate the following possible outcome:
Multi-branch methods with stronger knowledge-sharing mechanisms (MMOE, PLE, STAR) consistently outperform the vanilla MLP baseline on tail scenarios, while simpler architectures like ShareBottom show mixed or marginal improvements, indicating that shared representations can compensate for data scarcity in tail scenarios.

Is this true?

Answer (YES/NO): NO